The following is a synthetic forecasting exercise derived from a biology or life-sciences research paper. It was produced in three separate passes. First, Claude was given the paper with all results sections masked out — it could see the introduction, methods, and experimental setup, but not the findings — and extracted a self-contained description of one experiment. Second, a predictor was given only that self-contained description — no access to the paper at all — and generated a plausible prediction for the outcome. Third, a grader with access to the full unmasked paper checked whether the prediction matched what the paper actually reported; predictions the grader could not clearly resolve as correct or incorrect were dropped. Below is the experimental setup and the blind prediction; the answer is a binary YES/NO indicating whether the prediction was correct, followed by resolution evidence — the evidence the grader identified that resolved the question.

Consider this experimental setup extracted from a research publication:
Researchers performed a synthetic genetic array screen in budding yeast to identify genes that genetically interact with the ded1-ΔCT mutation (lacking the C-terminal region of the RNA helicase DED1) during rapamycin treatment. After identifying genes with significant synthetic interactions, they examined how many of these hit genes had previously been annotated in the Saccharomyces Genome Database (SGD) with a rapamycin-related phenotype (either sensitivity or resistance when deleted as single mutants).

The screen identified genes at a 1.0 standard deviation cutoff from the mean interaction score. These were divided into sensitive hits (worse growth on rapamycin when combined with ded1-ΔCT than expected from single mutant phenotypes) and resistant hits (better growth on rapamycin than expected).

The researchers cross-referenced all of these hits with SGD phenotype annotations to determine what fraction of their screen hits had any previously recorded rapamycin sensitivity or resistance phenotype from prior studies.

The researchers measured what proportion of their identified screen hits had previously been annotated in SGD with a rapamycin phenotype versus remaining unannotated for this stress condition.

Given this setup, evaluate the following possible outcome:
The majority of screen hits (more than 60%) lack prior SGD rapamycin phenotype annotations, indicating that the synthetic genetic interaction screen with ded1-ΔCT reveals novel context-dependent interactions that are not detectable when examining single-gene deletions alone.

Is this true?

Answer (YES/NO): YES